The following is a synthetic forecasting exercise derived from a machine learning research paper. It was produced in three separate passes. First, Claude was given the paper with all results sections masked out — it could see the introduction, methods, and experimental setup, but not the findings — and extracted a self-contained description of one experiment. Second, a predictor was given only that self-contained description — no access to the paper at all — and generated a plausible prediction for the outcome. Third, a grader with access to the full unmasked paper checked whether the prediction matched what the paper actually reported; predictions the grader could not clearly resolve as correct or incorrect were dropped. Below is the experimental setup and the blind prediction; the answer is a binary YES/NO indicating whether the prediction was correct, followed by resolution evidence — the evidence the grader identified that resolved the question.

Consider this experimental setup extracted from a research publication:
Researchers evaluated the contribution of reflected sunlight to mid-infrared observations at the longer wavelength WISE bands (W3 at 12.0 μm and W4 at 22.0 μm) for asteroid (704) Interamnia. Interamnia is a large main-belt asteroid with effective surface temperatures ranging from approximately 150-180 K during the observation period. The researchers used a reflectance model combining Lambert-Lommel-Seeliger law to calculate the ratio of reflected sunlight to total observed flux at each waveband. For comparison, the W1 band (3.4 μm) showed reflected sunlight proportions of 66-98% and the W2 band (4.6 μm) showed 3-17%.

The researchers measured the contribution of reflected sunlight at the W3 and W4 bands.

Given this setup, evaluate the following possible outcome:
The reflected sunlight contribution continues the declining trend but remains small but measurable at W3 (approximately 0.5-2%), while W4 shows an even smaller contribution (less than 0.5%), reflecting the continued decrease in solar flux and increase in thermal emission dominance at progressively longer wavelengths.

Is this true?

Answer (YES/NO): NO